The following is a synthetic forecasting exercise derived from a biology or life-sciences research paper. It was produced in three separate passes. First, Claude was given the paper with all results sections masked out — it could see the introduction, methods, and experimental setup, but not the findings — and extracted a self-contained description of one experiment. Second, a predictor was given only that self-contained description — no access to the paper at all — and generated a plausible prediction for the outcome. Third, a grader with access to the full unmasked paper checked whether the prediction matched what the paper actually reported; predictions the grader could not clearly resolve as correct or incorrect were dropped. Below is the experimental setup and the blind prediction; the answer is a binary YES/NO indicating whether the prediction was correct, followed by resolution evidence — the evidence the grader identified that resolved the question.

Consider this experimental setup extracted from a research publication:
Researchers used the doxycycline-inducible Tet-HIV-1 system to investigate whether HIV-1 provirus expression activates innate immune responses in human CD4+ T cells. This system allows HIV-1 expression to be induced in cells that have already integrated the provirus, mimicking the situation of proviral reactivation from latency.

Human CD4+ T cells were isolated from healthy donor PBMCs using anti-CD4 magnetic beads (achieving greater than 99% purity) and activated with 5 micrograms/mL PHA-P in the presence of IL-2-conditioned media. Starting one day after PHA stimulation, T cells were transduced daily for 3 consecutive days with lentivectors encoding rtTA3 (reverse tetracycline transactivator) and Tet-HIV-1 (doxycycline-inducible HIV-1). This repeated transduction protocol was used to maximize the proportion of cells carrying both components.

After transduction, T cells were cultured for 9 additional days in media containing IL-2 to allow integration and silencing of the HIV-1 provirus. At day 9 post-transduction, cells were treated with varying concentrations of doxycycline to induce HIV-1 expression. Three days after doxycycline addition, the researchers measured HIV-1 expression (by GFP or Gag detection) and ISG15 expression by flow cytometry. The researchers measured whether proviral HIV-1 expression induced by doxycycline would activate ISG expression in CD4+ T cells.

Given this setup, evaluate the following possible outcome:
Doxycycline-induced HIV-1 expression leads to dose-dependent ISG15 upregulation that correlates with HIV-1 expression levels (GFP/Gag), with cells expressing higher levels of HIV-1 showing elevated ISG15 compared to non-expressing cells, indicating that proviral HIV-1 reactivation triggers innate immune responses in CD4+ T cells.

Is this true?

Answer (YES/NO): YES